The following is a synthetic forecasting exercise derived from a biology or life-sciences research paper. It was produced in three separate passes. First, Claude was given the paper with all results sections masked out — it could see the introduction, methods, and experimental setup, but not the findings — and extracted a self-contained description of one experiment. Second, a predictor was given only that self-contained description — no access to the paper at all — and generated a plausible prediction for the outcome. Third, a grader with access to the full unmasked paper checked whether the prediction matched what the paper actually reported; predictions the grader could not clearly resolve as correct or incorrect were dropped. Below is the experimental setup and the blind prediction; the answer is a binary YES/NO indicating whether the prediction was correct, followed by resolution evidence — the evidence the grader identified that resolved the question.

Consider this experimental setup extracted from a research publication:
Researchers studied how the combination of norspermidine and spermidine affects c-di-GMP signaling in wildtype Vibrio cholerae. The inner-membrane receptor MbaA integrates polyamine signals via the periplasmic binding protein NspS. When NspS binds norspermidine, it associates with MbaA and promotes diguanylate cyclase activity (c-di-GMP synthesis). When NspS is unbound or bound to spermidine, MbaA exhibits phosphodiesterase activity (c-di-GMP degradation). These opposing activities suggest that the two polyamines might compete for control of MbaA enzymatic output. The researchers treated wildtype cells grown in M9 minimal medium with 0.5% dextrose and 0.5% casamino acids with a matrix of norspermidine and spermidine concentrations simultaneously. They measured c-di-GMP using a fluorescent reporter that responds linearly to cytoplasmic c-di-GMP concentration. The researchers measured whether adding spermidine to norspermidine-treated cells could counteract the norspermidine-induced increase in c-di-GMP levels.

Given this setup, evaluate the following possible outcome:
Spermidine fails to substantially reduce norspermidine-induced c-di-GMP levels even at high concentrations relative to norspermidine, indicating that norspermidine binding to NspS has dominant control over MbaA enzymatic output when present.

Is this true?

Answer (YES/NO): NO